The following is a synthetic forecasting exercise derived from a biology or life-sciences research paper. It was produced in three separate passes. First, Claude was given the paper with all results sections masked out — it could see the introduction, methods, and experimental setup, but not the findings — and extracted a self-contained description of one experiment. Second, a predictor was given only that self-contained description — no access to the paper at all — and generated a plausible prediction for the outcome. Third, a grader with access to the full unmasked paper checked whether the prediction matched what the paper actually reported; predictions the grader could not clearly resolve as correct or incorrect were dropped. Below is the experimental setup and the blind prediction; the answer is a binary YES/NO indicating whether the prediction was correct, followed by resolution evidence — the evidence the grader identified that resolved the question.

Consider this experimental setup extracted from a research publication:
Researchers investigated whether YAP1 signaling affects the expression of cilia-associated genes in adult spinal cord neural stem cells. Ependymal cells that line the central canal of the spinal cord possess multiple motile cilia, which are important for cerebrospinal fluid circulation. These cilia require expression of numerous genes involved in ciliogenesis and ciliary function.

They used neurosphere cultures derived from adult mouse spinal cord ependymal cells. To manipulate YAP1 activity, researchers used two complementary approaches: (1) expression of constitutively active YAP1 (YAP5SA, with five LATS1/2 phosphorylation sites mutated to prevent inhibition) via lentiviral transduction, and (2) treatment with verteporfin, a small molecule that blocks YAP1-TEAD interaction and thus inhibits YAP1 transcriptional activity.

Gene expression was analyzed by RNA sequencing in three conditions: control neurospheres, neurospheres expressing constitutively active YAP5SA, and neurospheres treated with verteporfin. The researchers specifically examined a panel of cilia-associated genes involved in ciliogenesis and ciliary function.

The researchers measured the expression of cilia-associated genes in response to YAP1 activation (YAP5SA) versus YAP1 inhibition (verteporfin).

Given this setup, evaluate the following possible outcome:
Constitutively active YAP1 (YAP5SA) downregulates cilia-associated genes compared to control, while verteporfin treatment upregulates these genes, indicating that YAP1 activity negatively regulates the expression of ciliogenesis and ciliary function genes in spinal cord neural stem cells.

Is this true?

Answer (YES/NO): NO